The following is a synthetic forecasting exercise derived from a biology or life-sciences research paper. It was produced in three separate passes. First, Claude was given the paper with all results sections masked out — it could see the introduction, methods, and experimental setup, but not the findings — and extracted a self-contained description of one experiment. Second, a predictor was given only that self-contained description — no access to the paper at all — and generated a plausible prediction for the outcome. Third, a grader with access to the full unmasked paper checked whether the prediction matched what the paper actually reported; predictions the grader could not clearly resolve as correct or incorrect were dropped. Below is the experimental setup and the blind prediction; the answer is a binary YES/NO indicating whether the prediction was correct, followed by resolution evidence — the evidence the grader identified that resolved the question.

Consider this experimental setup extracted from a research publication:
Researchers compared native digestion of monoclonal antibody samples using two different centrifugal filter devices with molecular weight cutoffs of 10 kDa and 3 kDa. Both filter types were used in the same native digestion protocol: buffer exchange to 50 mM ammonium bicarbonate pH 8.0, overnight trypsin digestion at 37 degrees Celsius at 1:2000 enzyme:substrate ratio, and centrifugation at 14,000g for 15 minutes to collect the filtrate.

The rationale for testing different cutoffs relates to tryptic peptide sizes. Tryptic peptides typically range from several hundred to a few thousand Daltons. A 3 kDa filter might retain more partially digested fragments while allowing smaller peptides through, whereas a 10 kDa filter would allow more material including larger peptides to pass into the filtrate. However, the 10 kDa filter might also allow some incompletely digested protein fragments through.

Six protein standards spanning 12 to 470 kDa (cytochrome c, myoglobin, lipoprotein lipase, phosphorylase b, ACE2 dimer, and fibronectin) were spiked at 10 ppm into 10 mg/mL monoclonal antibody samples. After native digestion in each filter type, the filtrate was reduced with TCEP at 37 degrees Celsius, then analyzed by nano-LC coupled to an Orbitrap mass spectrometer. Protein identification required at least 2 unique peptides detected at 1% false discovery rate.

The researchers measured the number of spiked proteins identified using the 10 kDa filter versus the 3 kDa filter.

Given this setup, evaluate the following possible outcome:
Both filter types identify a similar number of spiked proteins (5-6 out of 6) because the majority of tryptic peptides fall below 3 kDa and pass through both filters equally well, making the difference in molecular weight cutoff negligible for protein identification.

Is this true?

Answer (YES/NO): NO